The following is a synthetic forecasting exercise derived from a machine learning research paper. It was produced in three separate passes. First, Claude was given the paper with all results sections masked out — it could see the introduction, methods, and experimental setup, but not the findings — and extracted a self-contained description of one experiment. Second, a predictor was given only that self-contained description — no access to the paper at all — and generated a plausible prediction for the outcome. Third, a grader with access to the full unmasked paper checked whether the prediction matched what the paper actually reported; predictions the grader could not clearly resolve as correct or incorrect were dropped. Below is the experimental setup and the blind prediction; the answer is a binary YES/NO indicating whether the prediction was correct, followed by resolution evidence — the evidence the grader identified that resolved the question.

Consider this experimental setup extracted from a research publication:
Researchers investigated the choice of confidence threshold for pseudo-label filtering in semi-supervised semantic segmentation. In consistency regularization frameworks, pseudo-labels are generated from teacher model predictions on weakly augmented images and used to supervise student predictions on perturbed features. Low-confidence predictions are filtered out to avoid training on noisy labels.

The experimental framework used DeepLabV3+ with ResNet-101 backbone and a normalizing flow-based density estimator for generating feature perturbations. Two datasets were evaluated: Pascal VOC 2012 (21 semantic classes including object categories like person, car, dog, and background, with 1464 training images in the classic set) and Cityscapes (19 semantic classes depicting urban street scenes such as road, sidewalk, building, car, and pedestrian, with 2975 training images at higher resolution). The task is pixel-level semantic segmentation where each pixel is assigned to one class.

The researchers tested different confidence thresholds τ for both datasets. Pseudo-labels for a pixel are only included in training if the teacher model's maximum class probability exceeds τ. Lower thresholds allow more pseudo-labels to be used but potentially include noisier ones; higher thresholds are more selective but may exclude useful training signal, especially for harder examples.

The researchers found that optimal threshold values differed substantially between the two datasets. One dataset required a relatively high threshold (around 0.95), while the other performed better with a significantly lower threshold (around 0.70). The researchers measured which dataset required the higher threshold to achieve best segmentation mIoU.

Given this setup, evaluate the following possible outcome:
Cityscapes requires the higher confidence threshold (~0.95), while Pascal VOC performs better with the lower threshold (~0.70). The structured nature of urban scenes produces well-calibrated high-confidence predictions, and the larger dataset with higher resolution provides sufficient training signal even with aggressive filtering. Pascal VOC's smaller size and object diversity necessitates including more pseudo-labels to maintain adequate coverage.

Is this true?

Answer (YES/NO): NO